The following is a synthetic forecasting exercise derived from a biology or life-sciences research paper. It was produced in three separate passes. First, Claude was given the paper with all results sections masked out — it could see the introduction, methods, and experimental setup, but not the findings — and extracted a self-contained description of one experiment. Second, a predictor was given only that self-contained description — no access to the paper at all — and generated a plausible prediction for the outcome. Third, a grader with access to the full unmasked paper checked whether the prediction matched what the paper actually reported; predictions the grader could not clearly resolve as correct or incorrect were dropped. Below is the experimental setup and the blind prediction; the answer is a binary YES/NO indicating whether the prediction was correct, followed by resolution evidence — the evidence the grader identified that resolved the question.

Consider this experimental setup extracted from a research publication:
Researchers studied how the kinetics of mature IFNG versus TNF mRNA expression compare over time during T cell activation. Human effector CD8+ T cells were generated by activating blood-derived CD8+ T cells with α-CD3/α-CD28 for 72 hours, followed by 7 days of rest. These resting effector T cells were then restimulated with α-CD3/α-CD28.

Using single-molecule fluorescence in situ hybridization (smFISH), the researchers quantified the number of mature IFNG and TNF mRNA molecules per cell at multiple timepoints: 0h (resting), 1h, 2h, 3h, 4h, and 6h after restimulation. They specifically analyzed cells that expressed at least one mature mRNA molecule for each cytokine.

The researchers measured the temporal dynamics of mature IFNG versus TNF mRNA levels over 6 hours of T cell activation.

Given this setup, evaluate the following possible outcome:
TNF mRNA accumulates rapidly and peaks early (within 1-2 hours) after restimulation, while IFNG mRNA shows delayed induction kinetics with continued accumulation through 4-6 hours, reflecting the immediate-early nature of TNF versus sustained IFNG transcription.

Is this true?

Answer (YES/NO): NO